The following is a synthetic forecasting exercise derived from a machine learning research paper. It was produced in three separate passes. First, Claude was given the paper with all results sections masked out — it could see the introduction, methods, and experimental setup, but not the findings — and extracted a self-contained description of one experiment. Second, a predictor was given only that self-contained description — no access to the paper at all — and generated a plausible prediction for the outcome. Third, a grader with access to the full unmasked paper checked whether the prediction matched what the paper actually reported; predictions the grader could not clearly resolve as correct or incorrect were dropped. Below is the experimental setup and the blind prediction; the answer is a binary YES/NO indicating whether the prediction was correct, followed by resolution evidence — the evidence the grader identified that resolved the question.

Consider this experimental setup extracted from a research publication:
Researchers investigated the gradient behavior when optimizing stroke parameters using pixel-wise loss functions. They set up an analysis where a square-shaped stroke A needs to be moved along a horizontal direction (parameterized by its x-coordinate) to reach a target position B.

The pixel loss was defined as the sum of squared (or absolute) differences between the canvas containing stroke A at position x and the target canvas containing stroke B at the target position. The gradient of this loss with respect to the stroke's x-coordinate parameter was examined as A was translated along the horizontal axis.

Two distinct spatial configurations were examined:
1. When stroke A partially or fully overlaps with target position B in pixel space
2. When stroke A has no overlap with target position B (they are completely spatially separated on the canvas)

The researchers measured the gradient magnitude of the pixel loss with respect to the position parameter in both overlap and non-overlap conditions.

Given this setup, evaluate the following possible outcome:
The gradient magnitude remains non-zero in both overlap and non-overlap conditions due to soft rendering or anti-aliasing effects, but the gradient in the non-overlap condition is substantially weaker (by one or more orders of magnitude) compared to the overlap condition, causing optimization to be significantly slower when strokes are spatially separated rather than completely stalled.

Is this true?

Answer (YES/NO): NO